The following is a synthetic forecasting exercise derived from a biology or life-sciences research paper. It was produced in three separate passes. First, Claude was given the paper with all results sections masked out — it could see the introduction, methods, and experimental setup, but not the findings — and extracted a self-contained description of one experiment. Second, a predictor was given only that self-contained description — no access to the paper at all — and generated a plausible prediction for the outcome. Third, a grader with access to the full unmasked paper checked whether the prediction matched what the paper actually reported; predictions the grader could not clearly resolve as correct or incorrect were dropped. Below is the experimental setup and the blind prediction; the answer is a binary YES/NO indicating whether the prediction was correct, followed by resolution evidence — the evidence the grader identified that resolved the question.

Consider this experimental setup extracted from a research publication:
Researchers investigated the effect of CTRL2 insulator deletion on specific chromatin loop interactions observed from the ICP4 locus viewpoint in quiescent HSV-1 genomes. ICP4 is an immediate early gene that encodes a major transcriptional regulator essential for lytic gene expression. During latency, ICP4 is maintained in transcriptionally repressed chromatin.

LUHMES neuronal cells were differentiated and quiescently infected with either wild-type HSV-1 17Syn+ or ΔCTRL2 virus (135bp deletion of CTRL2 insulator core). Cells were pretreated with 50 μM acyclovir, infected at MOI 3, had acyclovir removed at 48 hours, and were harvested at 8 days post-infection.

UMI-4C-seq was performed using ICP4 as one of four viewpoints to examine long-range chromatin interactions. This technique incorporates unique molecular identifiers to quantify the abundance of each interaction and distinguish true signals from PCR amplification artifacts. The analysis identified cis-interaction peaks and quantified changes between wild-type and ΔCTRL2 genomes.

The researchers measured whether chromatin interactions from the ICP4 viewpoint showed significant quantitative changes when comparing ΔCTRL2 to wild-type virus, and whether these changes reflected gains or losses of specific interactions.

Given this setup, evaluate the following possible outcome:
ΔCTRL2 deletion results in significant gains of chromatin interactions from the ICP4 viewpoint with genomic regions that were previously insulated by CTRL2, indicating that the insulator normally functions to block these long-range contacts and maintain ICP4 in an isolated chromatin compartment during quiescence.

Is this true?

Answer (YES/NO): YES